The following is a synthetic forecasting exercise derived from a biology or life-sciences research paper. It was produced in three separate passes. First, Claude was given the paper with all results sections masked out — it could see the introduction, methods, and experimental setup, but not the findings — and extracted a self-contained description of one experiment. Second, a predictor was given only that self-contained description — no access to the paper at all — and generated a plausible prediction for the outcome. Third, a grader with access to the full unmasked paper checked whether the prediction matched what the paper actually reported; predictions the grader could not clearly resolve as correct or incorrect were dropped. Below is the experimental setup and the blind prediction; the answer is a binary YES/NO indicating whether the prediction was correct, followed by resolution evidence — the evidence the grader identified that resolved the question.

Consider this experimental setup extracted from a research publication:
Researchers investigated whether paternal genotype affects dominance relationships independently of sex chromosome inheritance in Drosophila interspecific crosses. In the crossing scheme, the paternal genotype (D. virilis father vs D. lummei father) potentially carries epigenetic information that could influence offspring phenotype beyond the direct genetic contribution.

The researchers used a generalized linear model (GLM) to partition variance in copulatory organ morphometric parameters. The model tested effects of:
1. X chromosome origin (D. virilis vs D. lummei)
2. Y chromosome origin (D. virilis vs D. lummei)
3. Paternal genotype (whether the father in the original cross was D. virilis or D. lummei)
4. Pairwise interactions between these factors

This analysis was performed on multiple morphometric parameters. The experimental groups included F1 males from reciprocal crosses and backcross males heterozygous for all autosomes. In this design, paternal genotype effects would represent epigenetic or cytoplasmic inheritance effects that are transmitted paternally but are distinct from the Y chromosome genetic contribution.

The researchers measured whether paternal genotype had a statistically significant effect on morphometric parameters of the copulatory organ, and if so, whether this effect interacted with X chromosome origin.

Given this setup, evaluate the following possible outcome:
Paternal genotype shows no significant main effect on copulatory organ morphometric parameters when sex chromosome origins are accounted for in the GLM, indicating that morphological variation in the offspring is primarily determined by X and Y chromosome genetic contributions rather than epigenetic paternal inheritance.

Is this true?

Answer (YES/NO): NO